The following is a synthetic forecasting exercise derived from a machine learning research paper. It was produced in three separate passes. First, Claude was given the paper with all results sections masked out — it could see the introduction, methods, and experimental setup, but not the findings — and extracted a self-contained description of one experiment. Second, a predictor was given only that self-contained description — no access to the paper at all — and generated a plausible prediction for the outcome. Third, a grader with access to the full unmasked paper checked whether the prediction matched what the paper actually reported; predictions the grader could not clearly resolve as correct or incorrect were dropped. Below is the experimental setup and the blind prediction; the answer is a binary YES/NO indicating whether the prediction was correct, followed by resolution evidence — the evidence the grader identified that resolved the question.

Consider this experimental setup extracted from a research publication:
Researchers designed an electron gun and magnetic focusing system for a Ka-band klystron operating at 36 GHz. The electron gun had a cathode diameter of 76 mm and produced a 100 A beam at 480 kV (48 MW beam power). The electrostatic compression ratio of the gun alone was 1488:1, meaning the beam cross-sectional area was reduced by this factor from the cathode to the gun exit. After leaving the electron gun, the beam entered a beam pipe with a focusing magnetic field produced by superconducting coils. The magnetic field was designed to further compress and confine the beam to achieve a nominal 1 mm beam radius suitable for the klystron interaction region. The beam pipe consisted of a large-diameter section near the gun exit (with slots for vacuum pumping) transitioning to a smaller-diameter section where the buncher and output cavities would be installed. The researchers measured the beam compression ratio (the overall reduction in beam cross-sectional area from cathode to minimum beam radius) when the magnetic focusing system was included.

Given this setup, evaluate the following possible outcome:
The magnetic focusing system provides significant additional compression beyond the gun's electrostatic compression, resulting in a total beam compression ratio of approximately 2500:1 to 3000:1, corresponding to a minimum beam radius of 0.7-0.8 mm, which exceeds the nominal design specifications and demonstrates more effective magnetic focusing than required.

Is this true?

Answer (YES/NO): NO